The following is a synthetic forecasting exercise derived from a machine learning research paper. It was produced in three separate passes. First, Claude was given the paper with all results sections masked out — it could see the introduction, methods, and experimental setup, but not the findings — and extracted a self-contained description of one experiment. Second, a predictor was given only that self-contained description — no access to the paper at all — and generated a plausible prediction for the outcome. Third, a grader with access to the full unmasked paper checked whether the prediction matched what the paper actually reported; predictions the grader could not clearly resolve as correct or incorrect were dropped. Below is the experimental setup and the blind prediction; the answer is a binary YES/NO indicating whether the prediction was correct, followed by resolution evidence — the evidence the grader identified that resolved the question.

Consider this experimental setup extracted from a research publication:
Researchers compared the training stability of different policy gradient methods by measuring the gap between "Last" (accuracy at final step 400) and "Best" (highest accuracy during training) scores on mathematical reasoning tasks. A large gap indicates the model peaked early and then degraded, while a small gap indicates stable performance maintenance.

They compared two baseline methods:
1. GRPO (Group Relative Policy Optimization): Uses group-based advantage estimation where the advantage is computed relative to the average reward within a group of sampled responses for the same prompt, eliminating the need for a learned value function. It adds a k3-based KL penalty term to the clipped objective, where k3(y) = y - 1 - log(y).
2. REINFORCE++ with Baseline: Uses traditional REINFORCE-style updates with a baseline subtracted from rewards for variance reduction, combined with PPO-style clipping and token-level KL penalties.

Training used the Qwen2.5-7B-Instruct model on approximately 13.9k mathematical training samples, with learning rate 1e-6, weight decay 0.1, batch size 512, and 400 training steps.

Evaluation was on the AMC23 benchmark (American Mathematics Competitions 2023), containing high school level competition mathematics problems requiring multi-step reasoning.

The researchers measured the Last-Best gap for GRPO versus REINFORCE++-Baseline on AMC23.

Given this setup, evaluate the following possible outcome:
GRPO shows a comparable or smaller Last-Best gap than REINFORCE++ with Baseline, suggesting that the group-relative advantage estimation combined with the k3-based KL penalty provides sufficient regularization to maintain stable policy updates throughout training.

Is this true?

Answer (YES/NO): NO